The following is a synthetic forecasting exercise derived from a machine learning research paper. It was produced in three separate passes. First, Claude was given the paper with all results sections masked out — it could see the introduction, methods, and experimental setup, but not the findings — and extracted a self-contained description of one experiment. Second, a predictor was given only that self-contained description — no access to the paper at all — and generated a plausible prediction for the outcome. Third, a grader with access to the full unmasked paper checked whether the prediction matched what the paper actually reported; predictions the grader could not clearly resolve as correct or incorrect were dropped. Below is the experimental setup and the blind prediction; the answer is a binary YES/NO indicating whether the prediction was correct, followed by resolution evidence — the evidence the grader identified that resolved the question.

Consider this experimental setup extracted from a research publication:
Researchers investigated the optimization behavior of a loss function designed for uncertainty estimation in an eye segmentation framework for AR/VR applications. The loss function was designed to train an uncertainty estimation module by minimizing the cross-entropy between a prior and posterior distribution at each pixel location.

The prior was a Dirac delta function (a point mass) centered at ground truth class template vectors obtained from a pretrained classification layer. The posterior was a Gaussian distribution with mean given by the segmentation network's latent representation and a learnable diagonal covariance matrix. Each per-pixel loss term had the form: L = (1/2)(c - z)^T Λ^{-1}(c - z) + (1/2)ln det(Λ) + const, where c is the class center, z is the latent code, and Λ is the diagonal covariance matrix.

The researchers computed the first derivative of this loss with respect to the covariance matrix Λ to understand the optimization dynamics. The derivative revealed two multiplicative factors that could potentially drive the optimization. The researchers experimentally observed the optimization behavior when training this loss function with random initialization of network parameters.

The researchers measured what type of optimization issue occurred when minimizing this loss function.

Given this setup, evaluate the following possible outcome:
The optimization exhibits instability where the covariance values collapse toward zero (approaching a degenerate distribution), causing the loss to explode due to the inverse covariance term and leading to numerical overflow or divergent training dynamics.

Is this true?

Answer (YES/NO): NO